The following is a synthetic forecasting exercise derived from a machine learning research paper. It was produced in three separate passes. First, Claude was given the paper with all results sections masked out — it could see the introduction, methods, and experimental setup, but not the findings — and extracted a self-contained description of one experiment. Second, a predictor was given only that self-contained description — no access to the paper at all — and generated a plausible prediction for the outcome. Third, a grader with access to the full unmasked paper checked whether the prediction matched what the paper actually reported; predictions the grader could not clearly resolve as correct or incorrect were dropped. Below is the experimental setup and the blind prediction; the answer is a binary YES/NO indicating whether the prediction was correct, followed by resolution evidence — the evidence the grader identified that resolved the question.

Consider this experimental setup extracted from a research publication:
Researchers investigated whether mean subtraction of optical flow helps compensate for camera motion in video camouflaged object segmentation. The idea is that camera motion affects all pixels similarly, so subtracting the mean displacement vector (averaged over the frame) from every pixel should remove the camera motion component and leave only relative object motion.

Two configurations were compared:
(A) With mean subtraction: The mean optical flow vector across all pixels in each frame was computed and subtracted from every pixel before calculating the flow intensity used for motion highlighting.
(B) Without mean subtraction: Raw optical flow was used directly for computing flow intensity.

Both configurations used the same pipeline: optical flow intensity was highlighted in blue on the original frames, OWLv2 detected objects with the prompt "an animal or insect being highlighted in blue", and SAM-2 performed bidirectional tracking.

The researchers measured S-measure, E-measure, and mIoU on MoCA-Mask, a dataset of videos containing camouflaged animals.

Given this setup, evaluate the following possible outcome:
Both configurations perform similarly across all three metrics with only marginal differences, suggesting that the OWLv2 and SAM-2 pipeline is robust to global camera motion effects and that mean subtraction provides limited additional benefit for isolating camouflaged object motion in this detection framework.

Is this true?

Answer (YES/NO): YES